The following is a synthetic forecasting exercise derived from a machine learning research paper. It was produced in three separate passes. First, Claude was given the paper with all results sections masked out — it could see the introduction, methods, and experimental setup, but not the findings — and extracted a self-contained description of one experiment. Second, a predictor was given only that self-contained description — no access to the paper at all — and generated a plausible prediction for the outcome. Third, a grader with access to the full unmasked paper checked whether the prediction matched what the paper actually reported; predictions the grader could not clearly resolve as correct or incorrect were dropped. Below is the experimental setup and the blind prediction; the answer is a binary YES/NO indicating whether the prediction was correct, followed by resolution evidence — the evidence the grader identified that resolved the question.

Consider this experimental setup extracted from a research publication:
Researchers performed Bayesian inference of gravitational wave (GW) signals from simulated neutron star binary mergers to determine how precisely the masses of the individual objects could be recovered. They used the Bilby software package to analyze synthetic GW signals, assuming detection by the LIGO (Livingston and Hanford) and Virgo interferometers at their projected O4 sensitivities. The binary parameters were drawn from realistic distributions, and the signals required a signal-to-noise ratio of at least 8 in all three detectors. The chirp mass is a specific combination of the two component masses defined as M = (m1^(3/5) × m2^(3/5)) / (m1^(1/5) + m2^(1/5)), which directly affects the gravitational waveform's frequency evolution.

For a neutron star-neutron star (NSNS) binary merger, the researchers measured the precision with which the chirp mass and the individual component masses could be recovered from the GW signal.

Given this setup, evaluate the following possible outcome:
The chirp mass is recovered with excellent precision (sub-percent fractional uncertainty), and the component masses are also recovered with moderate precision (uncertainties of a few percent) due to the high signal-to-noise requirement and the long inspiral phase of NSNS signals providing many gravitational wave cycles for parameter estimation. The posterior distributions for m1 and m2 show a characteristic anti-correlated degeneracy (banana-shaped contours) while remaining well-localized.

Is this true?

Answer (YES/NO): NO